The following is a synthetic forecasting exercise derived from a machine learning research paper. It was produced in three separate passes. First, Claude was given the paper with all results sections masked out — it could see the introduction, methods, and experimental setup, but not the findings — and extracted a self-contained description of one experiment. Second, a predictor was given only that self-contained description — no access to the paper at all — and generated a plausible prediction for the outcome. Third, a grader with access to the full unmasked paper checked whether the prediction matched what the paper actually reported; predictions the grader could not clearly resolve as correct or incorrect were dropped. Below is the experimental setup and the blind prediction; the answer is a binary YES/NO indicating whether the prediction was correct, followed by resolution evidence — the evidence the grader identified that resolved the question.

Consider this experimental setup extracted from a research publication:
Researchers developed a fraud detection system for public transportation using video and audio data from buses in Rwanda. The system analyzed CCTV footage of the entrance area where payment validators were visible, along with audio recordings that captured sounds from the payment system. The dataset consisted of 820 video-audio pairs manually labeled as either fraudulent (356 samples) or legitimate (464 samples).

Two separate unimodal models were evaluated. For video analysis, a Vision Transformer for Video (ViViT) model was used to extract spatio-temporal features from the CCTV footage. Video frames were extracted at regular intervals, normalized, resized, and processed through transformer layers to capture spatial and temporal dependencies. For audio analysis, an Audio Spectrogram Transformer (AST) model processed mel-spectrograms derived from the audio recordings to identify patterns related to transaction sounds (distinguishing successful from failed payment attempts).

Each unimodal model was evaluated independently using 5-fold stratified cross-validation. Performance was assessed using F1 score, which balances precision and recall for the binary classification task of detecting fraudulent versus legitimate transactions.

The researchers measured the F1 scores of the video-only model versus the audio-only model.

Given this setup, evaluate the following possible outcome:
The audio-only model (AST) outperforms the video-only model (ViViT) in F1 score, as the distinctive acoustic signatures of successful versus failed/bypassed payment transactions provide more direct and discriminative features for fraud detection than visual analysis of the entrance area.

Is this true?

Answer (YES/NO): NO